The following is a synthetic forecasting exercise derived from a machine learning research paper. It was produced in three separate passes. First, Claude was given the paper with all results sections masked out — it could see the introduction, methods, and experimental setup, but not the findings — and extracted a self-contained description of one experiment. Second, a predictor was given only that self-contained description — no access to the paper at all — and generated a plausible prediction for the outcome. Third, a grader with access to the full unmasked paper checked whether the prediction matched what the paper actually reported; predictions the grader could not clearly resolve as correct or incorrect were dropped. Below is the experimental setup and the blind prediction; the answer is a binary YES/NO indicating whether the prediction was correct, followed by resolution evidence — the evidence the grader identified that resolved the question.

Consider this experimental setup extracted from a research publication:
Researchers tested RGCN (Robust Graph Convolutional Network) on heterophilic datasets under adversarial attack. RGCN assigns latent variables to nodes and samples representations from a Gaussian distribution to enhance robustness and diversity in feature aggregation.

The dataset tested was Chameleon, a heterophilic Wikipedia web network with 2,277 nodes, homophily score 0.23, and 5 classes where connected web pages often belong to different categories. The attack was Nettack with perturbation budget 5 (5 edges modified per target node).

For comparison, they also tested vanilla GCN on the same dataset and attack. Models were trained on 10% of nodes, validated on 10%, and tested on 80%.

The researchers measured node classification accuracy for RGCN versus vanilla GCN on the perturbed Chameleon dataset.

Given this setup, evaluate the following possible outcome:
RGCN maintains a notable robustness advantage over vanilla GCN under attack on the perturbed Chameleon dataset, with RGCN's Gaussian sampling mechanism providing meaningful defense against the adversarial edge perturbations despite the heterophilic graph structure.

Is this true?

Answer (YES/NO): NO